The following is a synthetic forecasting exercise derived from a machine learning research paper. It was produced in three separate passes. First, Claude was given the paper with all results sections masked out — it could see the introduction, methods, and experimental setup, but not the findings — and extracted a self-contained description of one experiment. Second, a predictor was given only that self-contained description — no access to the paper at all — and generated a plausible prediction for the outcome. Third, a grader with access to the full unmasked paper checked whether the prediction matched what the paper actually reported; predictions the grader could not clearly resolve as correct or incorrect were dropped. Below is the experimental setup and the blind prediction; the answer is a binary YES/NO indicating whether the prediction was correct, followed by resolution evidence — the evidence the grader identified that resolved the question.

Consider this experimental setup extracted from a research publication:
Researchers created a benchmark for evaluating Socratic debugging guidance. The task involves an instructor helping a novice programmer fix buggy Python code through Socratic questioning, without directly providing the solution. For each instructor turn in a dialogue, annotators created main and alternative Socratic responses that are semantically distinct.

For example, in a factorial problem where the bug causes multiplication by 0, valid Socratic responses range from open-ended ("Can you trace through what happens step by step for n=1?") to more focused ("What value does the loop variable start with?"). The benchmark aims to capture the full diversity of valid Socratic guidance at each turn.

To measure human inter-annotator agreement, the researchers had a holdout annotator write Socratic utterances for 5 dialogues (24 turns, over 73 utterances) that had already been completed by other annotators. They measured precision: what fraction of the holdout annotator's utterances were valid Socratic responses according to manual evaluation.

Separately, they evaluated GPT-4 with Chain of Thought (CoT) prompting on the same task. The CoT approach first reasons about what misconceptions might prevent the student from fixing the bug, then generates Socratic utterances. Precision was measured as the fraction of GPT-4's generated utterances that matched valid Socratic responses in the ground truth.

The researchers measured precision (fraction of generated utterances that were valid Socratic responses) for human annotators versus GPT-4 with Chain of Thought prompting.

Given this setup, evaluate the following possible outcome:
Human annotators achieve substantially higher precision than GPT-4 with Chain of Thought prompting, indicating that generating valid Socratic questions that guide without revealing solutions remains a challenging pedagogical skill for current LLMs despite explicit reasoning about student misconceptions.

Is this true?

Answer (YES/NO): YES